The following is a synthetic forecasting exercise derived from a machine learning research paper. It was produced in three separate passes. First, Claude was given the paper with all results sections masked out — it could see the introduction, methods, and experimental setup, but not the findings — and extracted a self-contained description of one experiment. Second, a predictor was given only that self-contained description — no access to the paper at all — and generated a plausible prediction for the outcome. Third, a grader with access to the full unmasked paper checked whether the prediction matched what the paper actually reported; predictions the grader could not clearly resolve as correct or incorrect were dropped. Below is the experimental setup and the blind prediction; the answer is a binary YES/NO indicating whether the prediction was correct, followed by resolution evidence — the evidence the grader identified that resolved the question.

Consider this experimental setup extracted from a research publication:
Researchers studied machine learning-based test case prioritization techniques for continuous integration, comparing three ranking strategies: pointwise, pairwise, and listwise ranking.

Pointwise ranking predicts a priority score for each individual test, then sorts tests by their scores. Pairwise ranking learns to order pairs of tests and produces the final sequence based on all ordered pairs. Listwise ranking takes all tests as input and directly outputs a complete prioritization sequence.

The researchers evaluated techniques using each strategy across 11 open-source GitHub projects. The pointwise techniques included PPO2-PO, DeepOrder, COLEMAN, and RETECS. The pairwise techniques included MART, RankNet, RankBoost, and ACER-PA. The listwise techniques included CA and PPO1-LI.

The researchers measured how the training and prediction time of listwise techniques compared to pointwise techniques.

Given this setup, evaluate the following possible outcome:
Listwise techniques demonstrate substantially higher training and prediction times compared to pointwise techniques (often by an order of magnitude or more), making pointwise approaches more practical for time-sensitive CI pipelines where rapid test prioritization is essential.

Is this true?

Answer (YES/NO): NO